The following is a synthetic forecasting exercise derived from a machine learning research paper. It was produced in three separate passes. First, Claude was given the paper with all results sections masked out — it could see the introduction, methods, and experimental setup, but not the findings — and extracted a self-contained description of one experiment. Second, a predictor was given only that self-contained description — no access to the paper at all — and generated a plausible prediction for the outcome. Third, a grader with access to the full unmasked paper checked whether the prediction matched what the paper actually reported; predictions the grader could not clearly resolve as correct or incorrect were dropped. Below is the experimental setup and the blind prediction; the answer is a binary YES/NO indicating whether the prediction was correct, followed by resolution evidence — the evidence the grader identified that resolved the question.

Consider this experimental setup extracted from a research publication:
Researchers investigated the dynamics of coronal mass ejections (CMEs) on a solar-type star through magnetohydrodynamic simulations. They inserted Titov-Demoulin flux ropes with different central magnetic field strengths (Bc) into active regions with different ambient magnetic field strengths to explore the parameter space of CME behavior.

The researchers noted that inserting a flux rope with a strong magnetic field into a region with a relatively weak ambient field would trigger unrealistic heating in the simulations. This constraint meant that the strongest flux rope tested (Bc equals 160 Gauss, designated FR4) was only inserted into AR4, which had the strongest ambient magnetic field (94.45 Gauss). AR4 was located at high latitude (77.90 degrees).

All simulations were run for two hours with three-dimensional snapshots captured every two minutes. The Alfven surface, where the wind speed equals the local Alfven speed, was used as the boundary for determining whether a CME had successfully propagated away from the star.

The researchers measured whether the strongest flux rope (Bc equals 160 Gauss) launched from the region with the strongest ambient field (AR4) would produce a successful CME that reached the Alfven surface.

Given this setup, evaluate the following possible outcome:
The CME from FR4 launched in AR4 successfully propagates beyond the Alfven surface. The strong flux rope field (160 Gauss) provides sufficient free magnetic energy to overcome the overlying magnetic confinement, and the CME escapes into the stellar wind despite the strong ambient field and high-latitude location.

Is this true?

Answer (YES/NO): YES